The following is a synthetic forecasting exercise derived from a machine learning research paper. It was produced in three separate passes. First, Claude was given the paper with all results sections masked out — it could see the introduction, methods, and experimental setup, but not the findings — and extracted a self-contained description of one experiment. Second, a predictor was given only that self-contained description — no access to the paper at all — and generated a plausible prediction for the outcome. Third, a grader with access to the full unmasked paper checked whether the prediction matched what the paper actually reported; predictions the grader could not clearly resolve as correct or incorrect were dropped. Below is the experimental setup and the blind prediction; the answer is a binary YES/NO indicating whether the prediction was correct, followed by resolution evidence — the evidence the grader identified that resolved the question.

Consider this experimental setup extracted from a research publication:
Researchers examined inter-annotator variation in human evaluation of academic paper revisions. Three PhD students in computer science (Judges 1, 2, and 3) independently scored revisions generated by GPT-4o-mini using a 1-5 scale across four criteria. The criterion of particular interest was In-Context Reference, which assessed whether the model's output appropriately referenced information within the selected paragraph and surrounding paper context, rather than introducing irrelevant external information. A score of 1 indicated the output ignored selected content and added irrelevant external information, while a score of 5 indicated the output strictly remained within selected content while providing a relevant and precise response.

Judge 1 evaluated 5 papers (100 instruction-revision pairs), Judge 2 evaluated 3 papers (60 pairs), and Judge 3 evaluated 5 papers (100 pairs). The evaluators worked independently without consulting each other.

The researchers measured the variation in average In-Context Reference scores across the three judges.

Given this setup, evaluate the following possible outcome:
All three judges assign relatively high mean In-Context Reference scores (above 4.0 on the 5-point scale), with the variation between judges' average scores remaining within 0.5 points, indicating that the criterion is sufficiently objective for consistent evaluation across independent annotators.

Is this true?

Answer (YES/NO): NO